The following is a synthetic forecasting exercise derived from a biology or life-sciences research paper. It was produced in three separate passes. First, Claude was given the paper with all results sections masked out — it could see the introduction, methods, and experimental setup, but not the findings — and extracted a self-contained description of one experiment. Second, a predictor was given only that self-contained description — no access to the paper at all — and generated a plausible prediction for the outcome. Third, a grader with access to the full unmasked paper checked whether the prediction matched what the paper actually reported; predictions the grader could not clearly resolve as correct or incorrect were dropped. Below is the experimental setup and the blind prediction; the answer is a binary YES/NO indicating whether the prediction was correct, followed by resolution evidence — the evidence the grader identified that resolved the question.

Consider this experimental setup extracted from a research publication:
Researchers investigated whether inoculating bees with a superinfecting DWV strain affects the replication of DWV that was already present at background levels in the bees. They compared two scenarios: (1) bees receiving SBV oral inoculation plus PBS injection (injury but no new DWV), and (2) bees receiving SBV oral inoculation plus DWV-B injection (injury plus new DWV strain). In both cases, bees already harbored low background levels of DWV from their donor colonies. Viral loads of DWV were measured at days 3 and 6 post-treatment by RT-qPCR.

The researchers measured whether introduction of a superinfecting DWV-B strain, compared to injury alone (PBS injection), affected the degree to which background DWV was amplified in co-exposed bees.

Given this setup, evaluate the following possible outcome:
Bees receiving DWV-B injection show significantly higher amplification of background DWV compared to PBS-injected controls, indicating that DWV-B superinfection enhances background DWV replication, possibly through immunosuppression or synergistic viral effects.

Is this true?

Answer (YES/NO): NO